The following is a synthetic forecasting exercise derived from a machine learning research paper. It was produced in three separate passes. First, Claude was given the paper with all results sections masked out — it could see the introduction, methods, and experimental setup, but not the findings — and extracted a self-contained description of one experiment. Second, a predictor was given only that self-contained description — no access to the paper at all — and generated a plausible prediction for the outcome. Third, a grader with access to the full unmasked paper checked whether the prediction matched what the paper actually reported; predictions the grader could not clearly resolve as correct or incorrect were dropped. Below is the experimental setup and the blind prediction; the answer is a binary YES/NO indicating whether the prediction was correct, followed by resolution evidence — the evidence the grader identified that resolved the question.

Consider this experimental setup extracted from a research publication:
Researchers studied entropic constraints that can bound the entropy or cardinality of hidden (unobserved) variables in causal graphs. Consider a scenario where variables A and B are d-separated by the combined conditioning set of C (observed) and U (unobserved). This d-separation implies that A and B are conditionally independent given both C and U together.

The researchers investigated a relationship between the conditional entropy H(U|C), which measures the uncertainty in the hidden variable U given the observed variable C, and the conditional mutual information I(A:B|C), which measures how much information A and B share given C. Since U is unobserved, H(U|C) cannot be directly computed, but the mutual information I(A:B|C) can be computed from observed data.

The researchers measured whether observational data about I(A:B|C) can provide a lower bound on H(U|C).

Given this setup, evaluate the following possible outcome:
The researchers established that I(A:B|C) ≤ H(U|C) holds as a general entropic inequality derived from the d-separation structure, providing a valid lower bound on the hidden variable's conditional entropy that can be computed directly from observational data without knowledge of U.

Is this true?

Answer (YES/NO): YES